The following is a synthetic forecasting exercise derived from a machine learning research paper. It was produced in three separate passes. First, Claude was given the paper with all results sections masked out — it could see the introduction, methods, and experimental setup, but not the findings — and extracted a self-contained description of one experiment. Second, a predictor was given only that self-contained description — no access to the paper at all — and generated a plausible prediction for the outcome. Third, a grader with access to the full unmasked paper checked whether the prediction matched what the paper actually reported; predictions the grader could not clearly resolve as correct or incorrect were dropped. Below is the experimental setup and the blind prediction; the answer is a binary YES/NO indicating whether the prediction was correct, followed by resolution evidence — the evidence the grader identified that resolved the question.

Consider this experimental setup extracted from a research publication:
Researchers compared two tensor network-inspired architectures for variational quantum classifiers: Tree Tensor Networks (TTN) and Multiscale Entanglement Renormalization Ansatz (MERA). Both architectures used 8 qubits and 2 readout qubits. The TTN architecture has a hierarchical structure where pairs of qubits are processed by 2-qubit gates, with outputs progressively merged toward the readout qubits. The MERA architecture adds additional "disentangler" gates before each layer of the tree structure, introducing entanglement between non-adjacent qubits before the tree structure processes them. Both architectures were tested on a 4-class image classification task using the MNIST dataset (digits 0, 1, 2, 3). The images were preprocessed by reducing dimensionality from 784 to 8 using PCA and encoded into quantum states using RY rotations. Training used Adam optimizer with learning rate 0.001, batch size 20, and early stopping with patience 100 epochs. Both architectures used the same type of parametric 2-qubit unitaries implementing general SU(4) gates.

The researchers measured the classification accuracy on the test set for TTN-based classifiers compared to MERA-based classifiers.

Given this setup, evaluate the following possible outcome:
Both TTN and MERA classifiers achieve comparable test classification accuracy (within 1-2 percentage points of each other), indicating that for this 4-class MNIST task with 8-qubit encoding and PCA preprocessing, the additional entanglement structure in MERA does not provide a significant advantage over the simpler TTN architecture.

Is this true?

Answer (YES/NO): NO